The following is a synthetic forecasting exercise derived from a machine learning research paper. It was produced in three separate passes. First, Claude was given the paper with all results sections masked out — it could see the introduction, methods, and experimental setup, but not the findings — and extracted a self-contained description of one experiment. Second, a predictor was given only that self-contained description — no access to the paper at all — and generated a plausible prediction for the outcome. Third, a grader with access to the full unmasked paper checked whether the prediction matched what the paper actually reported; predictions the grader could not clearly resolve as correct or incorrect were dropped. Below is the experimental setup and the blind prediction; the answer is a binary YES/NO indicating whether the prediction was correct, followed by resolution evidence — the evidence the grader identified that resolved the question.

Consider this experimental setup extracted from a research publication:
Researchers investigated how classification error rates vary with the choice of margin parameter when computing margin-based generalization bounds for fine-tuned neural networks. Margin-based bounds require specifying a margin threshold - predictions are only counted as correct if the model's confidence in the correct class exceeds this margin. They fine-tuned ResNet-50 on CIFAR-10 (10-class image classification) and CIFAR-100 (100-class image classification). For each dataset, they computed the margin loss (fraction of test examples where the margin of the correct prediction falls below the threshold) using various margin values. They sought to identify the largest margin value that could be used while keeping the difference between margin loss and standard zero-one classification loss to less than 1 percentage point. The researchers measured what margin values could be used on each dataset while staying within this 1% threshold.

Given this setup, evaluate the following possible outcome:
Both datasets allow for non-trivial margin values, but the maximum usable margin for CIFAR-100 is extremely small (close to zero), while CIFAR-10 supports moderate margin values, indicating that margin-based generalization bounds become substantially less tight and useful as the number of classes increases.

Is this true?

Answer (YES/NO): YES